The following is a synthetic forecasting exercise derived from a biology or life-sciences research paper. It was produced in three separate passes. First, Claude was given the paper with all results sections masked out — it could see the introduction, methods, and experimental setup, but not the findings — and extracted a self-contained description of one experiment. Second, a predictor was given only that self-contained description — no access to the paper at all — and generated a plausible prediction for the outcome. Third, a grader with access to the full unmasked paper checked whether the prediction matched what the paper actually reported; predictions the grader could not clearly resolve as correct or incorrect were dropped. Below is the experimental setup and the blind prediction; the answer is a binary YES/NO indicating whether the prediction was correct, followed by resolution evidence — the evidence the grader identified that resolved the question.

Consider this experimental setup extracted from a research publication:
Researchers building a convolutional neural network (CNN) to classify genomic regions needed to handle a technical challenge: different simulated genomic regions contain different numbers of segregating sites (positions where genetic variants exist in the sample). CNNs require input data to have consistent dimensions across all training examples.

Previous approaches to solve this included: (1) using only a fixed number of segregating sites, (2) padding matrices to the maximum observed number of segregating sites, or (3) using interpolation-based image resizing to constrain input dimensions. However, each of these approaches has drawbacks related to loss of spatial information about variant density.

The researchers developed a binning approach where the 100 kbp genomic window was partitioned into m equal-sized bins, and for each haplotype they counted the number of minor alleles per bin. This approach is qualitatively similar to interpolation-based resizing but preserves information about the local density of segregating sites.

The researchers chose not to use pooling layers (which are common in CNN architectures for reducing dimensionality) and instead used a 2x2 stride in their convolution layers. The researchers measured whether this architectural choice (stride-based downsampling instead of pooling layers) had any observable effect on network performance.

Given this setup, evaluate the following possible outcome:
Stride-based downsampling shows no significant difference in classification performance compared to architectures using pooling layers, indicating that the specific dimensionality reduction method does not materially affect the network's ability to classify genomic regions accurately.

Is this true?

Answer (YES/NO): YES